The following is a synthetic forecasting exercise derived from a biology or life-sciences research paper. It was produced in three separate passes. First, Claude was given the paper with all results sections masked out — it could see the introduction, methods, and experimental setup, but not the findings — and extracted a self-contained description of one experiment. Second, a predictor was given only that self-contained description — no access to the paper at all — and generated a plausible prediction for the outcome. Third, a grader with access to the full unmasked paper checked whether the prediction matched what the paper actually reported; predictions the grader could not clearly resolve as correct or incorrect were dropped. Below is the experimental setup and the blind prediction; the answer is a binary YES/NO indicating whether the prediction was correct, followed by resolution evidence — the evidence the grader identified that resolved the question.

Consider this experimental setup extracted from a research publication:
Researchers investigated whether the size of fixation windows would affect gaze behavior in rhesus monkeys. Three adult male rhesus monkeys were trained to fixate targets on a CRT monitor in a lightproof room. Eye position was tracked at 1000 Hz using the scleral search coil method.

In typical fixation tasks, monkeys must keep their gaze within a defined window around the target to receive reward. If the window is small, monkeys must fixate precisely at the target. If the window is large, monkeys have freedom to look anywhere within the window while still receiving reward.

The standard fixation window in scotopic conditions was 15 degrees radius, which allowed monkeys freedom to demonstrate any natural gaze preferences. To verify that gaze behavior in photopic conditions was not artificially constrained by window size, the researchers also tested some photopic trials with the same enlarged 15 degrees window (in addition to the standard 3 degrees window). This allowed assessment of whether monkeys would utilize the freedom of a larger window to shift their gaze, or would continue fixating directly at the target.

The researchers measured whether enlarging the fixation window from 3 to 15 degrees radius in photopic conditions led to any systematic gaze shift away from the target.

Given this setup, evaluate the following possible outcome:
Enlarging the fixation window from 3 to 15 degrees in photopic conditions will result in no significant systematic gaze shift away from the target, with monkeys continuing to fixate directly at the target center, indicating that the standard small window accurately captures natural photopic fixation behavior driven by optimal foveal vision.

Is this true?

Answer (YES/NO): YES